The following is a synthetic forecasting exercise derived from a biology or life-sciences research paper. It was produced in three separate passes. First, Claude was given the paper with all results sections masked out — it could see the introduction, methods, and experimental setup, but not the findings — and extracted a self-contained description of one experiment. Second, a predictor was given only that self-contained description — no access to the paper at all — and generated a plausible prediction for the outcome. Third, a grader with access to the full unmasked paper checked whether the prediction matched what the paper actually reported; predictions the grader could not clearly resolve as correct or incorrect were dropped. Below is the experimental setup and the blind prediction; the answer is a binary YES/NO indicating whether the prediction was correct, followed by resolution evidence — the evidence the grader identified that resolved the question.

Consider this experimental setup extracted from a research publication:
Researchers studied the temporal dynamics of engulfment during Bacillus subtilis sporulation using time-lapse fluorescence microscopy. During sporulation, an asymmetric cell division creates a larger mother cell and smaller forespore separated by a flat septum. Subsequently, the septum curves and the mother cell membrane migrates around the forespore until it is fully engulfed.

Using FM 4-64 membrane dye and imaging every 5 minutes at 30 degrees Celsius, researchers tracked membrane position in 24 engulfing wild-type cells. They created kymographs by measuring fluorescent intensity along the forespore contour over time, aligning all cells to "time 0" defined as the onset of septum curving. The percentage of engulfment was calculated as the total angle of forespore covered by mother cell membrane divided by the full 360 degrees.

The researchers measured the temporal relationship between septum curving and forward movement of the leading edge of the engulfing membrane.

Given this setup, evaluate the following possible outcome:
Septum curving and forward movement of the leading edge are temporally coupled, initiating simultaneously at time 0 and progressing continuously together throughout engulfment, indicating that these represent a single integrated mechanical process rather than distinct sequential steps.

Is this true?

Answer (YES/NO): NO